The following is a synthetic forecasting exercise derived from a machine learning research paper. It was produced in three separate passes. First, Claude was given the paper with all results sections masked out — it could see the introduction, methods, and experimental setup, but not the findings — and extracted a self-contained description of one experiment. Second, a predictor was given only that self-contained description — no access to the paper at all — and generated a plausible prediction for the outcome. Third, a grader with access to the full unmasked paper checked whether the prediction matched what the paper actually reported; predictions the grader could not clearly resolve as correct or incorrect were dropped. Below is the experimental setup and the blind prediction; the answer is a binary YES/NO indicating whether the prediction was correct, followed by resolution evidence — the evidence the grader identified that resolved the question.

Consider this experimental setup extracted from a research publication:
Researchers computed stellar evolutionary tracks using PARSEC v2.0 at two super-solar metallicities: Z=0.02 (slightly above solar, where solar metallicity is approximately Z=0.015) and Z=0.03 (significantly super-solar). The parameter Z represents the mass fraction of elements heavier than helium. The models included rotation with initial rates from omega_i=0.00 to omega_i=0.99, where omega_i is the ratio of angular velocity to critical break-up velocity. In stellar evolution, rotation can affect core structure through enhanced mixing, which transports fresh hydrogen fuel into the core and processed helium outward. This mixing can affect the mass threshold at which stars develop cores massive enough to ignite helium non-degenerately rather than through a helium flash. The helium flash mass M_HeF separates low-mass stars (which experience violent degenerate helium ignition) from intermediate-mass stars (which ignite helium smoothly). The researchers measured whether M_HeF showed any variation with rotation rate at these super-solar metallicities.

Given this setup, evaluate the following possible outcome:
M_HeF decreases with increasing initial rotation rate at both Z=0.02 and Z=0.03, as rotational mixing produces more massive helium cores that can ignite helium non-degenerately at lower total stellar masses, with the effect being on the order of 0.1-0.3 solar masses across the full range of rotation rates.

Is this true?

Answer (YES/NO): NO